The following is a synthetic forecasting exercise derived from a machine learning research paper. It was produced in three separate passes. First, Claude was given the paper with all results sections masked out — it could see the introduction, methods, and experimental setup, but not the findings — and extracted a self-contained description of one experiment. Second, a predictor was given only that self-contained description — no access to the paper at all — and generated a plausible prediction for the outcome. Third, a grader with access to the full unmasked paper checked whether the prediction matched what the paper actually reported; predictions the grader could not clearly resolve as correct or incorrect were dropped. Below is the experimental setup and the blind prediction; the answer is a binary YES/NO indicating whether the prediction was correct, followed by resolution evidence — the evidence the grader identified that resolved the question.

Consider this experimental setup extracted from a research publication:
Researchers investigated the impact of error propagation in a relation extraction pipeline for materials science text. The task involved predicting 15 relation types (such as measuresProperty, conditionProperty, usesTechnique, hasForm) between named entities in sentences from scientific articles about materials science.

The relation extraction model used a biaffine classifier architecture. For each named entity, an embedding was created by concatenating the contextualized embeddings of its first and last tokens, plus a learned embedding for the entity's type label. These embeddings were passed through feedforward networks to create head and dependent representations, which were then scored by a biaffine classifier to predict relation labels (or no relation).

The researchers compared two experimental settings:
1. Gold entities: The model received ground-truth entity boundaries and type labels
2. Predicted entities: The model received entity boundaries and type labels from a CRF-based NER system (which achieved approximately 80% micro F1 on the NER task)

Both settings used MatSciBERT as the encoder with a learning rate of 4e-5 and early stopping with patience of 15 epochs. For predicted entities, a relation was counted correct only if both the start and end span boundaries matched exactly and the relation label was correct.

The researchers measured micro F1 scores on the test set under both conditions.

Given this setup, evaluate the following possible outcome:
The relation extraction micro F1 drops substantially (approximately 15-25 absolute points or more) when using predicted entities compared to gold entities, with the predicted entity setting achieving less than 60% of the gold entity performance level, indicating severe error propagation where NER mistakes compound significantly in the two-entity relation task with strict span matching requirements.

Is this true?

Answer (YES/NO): YES